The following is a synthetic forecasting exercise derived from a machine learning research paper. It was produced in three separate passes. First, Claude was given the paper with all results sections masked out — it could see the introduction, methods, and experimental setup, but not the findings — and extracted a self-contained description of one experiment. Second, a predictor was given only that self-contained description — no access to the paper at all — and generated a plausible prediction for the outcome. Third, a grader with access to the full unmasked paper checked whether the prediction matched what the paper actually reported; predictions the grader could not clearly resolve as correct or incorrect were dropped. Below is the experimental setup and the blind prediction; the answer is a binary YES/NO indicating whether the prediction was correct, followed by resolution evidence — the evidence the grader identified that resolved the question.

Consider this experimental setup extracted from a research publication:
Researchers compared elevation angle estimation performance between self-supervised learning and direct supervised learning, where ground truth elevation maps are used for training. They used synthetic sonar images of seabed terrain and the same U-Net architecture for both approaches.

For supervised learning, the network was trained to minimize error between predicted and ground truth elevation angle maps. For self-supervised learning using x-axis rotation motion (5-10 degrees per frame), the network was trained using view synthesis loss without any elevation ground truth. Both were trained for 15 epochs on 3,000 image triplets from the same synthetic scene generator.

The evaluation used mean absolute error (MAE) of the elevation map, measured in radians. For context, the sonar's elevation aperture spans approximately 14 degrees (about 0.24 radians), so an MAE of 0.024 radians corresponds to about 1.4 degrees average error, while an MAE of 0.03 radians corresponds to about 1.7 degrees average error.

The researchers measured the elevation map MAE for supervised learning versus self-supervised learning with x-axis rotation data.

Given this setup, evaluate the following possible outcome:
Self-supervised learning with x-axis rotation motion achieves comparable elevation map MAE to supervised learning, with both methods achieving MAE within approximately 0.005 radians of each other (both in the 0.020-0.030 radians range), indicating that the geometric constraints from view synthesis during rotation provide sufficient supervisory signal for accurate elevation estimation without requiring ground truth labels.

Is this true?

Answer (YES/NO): NO